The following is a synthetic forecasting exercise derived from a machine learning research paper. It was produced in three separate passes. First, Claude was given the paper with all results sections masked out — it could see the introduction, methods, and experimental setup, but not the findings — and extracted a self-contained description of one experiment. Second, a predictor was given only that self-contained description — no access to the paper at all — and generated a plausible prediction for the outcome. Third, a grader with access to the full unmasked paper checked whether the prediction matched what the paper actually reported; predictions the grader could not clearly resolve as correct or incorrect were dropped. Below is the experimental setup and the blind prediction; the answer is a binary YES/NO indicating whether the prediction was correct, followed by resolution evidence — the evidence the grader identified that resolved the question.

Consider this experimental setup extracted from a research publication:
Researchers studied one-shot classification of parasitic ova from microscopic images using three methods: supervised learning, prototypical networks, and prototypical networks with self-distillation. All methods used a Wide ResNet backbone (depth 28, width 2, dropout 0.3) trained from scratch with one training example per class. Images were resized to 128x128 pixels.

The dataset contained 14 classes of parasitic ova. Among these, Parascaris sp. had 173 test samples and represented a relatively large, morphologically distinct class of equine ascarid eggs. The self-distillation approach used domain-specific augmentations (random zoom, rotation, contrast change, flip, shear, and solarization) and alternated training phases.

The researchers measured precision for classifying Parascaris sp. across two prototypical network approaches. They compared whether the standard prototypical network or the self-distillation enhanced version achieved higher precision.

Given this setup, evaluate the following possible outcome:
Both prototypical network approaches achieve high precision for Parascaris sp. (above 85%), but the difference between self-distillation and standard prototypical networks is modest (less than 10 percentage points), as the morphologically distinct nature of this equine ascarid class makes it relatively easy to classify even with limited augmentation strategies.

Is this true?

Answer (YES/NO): NO